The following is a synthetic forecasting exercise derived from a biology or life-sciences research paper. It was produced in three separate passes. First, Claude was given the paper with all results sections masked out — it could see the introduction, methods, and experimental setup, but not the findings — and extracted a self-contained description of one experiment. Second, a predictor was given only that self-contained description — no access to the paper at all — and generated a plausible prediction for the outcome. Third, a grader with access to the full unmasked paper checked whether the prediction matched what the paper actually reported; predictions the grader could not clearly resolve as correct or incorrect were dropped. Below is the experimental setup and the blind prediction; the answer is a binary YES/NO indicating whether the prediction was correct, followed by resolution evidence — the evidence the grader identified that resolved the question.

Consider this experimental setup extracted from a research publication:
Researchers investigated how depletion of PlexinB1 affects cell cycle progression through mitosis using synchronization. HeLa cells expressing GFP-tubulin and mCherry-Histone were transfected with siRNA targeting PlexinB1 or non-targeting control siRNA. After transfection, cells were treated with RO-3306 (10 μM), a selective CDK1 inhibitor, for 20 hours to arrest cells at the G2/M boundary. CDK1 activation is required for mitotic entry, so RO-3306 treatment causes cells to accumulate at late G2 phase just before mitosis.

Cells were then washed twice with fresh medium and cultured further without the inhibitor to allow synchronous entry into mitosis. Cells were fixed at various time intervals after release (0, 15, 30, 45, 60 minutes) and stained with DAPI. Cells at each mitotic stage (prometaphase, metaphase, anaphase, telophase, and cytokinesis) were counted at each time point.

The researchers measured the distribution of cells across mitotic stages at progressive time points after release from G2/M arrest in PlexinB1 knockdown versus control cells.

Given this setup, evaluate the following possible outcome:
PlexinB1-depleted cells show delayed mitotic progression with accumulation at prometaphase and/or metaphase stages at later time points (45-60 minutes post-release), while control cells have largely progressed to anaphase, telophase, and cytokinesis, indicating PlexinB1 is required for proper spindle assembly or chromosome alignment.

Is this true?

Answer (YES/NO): NO